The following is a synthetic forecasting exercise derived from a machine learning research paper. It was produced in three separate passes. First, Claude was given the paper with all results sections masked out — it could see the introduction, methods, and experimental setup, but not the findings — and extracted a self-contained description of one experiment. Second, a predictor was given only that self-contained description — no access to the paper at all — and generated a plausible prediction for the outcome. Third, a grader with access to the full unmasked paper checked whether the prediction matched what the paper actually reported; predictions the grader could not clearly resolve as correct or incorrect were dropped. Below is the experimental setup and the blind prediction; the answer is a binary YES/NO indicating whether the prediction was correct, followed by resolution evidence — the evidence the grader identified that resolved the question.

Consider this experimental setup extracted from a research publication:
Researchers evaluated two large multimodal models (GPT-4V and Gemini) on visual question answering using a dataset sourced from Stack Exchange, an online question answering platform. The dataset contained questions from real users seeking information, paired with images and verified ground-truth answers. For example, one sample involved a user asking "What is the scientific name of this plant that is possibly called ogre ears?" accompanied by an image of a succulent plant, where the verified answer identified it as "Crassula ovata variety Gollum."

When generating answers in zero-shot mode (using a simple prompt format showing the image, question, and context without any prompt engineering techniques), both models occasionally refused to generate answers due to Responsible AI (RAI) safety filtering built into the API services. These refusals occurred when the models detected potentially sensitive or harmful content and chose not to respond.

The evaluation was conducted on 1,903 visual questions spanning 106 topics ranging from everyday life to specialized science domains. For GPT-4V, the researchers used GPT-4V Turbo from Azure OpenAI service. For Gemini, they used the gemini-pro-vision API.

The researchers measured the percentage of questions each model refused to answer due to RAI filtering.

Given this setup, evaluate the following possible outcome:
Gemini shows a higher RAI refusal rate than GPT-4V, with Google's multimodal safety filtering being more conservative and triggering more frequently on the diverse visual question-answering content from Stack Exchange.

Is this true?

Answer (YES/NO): NO